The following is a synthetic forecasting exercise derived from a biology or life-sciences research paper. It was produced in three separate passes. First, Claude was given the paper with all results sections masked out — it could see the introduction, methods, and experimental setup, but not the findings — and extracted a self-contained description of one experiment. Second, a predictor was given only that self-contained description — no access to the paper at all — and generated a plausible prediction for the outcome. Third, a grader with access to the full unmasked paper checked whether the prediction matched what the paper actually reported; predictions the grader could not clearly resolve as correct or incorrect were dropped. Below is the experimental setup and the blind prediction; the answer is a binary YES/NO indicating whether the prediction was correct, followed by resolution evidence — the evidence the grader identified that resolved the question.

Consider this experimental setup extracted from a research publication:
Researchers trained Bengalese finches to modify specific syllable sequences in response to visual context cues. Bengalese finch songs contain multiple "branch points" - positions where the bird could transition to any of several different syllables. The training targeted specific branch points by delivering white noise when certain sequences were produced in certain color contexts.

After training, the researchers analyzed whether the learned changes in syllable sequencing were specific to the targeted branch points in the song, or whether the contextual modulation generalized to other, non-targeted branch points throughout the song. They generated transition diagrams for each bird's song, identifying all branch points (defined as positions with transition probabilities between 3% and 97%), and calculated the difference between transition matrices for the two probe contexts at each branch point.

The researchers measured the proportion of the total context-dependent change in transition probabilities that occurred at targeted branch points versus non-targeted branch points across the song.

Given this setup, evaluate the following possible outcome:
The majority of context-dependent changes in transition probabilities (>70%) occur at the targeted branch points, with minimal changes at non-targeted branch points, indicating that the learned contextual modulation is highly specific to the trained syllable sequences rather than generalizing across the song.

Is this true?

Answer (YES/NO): YES